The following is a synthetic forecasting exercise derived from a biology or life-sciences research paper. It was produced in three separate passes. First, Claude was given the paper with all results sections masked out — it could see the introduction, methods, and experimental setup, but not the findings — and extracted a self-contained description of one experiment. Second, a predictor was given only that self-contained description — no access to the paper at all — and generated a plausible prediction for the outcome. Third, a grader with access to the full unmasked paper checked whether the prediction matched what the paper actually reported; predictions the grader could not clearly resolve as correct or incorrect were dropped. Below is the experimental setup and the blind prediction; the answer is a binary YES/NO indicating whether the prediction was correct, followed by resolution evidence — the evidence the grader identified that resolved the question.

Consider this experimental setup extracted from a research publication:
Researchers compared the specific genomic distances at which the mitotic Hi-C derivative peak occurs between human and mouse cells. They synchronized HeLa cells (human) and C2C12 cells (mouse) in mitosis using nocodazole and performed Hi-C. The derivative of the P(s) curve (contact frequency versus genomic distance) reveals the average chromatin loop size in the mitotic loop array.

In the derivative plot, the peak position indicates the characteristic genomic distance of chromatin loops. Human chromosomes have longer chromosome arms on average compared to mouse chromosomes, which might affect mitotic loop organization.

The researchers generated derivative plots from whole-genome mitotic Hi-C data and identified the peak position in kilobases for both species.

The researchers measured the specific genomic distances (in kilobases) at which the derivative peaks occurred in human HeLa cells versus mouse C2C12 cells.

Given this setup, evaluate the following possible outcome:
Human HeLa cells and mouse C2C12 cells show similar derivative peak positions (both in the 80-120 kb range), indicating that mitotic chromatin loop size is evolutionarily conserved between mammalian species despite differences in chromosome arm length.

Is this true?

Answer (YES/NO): NO